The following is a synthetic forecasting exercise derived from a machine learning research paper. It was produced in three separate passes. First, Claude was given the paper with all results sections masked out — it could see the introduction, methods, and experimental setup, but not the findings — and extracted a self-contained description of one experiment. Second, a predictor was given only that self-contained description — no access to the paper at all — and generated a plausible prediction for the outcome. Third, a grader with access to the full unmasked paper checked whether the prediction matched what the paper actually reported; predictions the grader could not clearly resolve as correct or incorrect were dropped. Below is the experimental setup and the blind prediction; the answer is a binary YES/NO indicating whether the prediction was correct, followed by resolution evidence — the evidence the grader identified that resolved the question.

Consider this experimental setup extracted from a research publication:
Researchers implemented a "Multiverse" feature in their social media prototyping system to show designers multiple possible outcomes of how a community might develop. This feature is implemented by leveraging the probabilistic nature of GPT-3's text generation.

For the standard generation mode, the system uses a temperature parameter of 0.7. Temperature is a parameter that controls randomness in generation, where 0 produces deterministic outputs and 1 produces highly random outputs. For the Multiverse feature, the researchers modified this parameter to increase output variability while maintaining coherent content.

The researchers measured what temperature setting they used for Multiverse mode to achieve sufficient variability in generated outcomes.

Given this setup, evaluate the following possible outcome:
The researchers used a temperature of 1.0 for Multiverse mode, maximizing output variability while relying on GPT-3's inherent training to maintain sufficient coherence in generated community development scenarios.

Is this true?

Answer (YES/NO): NO